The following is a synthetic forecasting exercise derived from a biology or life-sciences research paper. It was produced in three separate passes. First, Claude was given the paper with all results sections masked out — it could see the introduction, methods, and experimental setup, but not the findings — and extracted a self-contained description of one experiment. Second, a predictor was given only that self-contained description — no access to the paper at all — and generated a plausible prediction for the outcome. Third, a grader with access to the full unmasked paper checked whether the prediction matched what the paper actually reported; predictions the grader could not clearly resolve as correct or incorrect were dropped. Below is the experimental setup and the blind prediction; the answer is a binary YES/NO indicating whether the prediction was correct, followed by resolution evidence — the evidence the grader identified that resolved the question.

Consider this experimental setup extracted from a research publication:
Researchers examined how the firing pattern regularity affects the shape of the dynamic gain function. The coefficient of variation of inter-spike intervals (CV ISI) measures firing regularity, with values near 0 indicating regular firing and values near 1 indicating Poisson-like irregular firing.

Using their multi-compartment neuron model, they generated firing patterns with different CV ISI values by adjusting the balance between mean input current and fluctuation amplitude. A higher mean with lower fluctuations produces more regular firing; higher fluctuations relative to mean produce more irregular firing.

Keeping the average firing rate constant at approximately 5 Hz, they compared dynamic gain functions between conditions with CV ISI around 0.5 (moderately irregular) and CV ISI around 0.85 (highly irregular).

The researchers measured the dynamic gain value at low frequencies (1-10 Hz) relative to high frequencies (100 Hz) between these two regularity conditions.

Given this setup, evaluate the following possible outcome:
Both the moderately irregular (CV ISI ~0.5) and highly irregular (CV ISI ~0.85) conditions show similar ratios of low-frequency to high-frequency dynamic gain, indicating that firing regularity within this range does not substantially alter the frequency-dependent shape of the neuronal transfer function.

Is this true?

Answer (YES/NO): NO